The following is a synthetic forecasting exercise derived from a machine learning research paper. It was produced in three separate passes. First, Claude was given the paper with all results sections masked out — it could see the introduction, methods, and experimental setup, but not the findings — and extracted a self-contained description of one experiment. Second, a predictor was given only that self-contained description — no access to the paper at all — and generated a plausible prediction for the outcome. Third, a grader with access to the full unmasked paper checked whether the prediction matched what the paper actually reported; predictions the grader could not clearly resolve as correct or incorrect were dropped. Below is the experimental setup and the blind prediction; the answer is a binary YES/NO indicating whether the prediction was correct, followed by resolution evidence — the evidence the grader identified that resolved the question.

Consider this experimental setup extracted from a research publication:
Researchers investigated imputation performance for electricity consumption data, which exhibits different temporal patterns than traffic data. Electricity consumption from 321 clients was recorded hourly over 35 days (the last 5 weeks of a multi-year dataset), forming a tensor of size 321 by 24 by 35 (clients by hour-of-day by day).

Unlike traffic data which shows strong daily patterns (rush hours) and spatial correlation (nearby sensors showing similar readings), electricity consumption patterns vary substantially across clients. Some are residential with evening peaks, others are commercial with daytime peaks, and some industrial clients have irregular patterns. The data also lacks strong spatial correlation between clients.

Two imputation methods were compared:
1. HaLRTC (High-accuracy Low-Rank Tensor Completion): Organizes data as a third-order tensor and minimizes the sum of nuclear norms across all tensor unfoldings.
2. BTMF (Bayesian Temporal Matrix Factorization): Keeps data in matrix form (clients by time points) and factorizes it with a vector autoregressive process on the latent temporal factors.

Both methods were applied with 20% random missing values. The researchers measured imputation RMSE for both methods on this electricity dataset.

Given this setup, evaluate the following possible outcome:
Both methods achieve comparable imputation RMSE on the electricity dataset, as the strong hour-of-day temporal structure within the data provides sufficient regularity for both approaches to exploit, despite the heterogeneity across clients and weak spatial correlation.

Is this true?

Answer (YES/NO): NO